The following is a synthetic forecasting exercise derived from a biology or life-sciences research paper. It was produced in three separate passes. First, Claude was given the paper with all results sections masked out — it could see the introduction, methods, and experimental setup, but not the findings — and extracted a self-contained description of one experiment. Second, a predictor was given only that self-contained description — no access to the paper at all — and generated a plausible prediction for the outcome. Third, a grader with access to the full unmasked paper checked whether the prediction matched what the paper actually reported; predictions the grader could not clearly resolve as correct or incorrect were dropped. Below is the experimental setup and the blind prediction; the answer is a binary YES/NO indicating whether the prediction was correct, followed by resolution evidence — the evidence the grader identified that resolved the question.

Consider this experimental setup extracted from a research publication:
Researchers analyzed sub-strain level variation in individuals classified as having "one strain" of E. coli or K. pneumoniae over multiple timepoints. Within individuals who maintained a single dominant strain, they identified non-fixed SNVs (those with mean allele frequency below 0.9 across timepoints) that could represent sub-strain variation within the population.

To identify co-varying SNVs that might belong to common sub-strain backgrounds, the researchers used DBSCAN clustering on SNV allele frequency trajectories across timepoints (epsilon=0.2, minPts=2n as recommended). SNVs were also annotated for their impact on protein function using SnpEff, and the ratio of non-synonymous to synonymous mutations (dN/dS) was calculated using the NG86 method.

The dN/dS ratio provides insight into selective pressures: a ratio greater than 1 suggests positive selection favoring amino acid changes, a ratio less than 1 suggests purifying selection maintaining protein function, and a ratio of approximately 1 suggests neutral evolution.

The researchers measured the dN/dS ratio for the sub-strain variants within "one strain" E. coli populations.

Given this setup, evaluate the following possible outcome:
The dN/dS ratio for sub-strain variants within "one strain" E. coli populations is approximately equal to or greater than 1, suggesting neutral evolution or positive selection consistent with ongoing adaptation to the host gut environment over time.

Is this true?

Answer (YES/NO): NO